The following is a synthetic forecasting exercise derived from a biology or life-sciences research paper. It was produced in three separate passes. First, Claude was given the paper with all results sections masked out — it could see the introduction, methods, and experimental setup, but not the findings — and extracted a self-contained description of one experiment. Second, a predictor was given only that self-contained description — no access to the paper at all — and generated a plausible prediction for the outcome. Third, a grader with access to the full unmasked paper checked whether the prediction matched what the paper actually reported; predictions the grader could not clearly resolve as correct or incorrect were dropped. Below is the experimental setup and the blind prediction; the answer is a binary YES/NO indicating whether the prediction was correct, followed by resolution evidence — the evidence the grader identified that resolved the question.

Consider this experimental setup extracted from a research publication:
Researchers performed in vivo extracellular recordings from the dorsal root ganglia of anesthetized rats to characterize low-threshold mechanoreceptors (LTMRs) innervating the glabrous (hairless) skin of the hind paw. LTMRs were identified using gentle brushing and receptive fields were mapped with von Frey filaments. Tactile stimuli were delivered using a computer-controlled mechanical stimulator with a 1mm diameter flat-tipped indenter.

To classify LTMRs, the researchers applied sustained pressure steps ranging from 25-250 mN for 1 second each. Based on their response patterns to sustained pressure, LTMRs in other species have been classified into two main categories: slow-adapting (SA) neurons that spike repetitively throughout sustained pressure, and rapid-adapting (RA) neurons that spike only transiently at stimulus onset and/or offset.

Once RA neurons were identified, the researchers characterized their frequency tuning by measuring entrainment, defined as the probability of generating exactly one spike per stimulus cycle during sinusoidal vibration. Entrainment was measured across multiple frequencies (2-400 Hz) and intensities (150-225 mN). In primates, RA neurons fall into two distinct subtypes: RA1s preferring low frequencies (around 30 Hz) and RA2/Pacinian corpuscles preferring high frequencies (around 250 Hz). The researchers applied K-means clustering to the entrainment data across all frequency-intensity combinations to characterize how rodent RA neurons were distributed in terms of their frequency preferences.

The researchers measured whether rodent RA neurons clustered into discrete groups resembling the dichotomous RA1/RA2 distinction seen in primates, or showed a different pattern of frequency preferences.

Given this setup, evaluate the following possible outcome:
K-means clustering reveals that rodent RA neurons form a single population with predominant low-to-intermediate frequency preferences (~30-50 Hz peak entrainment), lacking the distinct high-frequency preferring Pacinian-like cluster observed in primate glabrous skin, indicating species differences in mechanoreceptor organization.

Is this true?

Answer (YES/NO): NO